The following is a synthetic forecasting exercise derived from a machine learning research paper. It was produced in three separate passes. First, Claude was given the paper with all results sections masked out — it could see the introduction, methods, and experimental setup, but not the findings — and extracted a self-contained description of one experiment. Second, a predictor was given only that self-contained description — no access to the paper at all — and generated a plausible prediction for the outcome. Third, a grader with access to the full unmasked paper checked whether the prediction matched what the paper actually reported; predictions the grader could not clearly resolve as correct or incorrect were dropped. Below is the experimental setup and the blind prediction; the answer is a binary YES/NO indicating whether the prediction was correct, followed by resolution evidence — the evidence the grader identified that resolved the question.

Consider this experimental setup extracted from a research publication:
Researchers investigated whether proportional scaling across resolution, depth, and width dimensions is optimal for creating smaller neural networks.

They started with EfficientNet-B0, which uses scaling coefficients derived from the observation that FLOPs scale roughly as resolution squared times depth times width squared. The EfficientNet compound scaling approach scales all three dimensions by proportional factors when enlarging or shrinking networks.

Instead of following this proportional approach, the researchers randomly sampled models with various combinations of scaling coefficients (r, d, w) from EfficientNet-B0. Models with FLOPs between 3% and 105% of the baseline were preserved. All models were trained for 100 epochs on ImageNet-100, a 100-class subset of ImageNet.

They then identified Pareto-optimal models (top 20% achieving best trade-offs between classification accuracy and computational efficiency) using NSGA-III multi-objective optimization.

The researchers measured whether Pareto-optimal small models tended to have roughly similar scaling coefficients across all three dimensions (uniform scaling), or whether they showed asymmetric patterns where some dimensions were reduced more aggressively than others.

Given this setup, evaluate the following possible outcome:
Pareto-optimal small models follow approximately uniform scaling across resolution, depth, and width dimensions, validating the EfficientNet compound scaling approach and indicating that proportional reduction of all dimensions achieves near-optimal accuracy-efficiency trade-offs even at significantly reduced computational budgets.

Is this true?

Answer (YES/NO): NO